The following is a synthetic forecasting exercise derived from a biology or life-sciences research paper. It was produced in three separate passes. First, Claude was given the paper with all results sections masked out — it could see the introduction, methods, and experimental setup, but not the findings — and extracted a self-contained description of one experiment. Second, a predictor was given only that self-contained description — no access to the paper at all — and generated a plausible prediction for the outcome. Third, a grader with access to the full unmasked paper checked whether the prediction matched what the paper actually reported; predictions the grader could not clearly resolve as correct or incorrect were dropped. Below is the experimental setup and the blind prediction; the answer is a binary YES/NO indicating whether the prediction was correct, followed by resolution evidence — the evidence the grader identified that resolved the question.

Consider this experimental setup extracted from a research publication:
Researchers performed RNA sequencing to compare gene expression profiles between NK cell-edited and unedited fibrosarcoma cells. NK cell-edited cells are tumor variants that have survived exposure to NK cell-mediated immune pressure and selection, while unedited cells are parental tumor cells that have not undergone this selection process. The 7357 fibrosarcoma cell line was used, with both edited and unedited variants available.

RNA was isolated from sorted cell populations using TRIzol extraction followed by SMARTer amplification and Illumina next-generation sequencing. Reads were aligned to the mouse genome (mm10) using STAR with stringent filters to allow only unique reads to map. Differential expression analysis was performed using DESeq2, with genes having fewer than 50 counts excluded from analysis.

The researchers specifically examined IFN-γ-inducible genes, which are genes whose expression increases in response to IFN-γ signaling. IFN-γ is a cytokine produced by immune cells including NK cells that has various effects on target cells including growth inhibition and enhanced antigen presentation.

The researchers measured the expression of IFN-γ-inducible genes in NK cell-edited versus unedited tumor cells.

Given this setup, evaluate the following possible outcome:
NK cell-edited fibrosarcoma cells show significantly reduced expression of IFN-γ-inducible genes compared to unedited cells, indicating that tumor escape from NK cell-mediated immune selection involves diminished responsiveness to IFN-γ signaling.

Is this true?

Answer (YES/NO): YES